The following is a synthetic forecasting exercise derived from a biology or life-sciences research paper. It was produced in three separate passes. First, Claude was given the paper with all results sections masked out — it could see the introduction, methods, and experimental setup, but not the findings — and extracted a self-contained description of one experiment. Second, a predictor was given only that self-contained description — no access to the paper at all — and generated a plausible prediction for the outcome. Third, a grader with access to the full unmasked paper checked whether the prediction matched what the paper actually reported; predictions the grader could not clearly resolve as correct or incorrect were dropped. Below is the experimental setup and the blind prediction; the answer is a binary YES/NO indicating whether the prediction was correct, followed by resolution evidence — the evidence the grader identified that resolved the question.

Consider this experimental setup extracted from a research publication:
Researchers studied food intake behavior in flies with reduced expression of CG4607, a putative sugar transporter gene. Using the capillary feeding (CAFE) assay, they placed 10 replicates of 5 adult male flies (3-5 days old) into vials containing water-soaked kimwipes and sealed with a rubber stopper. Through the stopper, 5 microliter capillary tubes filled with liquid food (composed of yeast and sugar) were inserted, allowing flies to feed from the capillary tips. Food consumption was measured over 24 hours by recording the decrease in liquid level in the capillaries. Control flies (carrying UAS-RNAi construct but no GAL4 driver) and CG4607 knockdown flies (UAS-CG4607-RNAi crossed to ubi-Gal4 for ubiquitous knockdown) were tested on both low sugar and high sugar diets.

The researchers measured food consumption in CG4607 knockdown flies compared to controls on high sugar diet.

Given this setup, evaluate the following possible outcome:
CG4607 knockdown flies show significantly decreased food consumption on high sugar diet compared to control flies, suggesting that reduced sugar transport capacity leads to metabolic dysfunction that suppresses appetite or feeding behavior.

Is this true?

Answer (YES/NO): NO